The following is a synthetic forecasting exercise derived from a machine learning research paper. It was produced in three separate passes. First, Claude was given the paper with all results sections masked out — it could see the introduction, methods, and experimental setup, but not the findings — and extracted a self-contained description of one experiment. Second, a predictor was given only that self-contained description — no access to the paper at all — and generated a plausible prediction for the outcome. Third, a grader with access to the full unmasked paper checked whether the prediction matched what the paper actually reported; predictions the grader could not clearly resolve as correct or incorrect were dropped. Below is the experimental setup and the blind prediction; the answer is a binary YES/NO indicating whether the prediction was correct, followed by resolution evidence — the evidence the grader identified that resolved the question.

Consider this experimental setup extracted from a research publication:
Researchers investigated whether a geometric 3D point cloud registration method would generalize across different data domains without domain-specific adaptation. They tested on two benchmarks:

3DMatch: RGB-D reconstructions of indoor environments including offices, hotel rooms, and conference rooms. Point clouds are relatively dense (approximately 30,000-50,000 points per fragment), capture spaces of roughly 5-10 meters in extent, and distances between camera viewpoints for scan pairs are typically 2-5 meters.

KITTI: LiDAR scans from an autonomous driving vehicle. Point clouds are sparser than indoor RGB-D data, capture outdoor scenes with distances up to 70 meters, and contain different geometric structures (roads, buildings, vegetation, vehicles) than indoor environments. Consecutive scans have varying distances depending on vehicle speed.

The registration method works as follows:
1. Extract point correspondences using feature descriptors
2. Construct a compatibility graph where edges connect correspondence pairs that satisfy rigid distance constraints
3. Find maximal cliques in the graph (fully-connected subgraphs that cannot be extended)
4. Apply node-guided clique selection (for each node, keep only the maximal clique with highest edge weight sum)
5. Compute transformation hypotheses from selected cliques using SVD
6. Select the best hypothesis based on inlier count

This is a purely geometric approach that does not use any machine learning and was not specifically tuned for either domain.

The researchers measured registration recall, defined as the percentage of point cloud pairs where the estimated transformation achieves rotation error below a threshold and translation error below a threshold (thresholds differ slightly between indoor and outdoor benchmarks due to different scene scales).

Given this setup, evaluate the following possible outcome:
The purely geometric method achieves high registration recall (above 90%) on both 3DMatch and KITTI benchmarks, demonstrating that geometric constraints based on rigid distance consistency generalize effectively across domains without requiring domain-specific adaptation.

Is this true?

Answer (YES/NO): NO